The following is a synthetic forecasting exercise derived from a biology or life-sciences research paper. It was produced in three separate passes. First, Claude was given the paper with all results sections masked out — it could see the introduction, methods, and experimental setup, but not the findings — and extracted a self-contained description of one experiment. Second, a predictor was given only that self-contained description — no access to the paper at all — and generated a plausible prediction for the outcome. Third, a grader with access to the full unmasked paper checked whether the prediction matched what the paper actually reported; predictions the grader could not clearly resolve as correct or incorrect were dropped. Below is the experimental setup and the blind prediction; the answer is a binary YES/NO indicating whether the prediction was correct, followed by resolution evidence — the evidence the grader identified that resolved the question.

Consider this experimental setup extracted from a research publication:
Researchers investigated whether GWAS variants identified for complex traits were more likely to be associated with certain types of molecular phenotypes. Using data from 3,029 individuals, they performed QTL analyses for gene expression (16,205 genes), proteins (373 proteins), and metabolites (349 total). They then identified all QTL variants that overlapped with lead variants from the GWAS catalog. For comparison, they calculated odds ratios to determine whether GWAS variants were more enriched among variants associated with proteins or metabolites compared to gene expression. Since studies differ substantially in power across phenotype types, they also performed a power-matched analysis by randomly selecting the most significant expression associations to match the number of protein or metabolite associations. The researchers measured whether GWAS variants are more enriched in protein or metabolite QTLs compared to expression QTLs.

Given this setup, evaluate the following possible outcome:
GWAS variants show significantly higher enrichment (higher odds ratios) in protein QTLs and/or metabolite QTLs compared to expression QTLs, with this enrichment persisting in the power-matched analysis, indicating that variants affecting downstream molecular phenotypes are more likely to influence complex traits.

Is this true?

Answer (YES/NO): NO